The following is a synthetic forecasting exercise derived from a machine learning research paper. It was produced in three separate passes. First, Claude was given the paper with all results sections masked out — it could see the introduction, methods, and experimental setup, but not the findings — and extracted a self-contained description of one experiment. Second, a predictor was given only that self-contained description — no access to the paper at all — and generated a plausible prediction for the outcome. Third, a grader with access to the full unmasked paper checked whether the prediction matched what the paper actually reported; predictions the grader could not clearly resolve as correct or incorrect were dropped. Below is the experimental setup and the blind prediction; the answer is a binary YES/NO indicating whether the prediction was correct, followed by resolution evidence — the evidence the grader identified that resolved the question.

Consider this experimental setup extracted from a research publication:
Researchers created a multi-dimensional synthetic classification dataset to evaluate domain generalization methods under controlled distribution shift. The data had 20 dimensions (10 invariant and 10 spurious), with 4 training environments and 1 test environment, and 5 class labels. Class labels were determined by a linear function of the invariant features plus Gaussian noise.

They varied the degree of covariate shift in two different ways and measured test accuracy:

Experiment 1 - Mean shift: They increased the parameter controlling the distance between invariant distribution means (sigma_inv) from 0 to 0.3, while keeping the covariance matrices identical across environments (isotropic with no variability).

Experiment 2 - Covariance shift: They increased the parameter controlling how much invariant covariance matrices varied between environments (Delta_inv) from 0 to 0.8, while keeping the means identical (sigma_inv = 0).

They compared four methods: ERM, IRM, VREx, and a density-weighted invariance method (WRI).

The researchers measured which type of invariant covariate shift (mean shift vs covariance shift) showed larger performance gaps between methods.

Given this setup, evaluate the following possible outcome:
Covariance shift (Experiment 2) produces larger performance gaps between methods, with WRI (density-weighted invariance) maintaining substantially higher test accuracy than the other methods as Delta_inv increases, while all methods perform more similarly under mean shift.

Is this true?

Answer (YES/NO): NO